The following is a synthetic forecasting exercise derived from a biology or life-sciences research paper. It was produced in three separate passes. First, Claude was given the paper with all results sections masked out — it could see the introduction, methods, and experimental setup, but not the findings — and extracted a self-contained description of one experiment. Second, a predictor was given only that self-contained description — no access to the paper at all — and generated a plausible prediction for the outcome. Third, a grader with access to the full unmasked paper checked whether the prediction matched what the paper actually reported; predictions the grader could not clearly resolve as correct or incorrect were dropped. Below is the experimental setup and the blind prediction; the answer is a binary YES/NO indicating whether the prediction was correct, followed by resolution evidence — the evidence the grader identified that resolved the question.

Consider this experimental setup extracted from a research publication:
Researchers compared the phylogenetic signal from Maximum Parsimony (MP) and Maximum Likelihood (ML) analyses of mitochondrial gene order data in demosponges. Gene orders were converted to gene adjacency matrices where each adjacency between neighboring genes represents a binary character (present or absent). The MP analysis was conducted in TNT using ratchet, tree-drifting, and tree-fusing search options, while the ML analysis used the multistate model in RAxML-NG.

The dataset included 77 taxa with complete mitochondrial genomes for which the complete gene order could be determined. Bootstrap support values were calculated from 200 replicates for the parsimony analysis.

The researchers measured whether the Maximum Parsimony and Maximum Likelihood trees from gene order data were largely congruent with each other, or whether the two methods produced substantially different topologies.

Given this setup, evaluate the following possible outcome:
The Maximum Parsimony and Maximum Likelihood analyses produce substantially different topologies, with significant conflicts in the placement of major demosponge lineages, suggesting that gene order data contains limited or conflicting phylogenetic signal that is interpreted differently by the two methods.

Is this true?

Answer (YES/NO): NO